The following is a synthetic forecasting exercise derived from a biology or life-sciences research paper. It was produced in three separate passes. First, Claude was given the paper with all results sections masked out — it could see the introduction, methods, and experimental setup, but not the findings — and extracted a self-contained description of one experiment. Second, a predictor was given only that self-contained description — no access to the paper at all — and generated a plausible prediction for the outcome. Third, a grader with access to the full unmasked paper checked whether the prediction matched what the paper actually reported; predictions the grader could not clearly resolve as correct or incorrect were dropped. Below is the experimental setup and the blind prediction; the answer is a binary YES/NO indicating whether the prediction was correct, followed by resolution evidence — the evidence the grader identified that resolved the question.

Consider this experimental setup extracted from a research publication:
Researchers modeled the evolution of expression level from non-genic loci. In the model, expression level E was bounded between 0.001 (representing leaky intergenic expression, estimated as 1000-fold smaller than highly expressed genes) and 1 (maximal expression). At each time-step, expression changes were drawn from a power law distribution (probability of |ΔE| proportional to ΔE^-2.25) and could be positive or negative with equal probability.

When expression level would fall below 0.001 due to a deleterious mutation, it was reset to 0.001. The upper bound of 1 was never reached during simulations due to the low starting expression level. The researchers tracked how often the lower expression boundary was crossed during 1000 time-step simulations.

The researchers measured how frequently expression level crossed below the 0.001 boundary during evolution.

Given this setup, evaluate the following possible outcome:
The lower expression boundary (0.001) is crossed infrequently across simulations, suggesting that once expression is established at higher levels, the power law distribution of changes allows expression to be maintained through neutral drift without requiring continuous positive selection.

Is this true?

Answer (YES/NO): NO